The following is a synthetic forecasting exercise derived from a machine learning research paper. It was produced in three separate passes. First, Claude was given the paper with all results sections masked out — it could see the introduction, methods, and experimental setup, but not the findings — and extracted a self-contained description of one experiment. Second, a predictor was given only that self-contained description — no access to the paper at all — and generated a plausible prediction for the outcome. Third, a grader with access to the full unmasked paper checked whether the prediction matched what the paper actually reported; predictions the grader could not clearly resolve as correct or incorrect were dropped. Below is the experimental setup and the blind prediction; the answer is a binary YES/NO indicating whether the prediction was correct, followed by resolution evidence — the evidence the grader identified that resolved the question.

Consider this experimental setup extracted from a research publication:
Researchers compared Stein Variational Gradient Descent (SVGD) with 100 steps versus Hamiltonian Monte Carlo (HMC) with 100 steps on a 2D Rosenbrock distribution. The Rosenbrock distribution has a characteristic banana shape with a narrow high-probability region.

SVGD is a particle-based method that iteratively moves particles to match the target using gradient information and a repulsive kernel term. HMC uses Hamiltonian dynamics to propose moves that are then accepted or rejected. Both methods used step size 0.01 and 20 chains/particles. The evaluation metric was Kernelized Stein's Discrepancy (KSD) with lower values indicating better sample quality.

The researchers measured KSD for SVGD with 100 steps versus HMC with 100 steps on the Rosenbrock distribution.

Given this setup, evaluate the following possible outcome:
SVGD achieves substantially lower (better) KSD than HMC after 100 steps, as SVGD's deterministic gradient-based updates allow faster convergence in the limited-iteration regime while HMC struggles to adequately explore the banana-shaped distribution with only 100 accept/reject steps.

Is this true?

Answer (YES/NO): NO